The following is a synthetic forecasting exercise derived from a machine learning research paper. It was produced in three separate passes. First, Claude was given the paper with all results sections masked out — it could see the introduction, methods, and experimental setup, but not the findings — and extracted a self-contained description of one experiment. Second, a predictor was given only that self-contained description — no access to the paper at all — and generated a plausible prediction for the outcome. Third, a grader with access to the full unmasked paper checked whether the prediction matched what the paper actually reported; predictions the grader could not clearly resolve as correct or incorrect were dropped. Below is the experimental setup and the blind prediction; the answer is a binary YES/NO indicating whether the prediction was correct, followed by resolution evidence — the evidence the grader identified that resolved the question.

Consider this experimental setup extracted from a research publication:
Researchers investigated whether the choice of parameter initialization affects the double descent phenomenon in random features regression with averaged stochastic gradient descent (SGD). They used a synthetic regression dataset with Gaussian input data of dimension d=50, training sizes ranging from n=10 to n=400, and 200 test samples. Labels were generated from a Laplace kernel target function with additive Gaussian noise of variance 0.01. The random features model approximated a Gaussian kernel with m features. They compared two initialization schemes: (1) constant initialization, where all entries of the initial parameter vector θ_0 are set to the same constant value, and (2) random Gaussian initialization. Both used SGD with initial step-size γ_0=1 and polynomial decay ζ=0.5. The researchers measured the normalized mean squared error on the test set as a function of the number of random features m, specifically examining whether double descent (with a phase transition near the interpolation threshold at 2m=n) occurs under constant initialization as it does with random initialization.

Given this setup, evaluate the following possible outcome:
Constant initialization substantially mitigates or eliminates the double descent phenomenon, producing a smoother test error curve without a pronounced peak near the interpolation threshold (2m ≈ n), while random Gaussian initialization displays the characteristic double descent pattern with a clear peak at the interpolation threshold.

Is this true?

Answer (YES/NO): NO